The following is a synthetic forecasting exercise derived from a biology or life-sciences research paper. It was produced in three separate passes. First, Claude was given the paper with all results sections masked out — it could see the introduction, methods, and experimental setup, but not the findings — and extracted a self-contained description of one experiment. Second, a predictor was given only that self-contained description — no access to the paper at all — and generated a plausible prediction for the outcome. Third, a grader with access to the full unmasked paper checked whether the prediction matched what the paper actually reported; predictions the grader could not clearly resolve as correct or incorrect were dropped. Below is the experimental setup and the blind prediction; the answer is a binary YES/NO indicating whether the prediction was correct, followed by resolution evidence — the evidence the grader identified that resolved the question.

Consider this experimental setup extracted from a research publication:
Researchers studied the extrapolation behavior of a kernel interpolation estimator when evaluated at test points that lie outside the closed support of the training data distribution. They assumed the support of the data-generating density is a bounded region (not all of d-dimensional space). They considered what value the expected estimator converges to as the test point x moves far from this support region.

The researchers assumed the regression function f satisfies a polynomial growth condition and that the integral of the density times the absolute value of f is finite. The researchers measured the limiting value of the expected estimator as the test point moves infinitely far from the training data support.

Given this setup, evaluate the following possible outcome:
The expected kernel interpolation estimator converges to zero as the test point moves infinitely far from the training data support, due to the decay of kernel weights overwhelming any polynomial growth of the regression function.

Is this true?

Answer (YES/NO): NO